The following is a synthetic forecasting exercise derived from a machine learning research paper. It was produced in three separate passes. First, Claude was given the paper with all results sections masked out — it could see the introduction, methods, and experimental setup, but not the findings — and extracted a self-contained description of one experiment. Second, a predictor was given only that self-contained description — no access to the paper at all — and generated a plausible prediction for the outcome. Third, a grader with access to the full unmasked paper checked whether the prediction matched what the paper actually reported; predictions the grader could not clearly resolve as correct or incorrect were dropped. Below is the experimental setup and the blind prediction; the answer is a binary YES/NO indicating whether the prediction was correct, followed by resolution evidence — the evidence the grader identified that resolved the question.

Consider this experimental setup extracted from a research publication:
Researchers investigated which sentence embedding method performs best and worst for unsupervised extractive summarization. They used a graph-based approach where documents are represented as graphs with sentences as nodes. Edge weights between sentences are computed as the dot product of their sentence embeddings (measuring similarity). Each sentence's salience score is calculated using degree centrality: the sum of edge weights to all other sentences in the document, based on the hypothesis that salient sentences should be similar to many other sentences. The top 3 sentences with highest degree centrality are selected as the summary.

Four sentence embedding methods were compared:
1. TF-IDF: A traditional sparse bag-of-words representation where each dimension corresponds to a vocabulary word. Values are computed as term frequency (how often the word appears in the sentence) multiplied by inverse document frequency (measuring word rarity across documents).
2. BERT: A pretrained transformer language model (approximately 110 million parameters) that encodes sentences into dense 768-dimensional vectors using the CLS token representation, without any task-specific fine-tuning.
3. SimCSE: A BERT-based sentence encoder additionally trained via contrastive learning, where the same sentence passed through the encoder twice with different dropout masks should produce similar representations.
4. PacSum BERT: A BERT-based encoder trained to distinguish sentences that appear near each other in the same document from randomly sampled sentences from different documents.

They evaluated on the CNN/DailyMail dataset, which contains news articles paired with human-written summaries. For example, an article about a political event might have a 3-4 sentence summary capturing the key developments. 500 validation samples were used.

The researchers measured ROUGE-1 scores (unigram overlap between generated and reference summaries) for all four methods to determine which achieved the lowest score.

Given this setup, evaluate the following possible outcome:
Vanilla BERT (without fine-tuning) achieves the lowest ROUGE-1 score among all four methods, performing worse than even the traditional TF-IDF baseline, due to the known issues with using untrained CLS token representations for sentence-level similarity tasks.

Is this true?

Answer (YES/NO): YES